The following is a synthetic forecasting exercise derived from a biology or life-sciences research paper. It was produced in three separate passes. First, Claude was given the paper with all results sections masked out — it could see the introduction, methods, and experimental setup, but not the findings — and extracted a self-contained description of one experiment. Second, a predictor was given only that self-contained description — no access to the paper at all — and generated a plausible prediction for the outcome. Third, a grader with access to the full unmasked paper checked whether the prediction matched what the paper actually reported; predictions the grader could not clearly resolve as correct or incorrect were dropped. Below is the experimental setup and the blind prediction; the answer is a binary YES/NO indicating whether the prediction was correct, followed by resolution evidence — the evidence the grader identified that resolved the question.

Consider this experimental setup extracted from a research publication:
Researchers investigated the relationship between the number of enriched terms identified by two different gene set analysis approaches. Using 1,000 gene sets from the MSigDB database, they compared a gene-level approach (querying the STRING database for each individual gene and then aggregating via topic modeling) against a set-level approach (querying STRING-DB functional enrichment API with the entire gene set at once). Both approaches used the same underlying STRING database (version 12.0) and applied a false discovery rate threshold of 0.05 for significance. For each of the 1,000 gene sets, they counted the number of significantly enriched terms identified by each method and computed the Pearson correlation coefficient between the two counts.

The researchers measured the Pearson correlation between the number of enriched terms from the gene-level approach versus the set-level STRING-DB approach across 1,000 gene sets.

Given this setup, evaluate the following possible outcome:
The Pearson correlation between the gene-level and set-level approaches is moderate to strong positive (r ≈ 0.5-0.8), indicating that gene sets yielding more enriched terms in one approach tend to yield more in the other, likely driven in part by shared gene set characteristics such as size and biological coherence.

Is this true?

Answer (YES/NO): NO